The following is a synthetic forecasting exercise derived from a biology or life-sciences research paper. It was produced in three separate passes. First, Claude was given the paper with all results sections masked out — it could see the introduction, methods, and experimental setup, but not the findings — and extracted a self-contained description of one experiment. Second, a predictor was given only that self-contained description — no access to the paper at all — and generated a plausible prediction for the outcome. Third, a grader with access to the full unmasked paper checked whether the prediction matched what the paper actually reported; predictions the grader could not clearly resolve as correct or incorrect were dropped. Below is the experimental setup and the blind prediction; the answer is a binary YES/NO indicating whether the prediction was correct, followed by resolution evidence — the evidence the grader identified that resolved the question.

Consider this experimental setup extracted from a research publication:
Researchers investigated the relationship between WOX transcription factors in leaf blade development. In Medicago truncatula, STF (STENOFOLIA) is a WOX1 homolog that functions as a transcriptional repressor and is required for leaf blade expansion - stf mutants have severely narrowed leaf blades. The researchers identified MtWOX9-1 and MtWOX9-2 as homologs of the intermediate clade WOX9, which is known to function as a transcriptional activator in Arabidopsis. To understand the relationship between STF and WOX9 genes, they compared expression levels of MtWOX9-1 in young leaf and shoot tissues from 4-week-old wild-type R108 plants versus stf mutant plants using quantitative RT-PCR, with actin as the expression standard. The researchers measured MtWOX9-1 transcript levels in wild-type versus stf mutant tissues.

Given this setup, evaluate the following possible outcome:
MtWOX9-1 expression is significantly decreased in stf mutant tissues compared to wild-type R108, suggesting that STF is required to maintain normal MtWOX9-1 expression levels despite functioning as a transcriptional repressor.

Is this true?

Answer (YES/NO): NO